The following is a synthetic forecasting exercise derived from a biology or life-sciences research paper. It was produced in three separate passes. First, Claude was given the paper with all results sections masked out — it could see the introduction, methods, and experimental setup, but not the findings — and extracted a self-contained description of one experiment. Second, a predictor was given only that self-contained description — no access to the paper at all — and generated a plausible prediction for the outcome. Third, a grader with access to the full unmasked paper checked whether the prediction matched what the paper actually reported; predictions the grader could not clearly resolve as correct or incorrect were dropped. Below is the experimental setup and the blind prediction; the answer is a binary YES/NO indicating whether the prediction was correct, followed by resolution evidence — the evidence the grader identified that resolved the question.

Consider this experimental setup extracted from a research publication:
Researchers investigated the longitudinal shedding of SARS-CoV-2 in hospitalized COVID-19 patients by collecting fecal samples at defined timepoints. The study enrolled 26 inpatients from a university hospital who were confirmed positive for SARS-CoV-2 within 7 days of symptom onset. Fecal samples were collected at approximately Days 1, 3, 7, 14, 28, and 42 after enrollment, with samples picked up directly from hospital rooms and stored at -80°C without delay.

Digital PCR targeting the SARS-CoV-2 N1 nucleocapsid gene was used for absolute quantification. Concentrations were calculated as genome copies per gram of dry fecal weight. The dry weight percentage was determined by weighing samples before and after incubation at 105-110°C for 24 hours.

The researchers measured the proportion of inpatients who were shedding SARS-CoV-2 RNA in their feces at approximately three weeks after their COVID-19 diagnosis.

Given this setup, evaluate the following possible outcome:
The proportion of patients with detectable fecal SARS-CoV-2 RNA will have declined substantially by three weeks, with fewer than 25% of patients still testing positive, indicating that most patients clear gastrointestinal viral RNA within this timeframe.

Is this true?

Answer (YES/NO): YES